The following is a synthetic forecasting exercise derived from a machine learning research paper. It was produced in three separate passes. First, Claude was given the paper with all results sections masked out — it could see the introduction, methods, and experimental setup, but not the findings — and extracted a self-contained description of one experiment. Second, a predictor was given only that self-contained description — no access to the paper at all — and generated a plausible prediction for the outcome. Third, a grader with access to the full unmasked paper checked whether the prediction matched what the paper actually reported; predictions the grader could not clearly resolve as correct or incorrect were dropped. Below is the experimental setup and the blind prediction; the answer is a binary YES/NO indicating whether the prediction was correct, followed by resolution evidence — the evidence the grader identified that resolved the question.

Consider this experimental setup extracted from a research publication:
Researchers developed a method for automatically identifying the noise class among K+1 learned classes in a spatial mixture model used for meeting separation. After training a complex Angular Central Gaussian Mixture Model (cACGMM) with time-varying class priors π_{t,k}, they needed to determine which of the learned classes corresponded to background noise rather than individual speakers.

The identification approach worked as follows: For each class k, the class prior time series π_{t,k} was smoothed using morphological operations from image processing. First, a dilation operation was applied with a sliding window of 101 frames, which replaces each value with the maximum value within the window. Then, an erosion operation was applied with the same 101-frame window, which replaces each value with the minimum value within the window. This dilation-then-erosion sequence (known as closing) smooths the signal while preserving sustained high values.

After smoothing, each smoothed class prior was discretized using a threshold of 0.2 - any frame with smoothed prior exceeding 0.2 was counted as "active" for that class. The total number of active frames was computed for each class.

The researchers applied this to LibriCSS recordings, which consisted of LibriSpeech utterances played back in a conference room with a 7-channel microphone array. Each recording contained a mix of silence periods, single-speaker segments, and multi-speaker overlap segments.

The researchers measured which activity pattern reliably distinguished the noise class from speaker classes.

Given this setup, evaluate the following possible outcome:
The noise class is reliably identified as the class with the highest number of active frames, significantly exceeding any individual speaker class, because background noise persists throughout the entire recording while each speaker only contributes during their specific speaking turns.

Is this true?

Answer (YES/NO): YES